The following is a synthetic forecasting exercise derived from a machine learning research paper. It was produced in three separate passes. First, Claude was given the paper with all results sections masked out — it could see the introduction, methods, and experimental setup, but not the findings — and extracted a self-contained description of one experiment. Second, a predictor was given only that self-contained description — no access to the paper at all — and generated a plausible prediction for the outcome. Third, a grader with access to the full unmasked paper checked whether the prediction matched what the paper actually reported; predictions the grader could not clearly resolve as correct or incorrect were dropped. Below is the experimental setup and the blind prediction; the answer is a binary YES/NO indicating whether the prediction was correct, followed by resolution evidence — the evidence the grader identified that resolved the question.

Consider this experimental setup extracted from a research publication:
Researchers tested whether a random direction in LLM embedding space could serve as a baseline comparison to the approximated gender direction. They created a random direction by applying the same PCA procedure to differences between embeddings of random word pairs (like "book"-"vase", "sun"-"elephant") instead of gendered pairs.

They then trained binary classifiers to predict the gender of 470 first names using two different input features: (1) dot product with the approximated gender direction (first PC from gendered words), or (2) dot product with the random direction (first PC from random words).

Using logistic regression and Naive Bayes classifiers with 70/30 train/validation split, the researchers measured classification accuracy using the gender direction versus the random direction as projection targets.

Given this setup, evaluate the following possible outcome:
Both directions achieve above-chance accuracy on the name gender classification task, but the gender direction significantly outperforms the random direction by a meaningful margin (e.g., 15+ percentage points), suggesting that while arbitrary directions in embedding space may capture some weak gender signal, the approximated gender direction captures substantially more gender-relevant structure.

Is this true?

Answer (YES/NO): NO